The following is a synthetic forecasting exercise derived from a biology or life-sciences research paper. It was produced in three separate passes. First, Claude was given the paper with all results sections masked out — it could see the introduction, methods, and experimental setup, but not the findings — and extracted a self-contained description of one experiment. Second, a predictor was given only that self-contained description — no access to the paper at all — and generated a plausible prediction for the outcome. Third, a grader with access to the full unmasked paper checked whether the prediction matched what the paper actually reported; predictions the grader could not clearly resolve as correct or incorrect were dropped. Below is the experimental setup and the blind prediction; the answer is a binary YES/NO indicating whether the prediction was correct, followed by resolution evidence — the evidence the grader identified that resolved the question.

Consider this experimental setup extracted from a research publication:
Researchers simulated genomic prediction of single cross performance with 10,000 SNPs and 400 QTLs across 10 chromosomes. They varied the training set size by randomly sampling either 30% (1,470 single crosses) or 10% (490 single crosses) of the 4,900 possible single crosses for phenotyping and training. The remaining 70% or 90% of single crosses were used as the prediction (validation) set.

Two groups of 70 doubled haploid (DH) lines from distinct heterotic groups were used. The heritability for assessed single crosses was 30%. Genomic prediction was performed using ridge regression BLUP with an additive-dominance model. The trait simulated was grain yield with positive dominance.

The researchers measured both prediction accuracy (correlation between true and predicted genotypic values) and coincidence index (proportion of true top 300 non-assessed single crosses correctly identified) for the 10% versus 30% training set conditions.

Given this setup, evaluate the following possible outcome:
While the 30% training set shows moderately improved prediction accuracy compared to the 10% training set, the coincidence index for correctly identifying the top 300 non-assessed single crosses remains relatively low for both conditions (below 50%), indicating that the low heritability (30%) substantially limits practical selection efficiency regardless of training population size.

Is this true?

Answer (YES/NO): NO